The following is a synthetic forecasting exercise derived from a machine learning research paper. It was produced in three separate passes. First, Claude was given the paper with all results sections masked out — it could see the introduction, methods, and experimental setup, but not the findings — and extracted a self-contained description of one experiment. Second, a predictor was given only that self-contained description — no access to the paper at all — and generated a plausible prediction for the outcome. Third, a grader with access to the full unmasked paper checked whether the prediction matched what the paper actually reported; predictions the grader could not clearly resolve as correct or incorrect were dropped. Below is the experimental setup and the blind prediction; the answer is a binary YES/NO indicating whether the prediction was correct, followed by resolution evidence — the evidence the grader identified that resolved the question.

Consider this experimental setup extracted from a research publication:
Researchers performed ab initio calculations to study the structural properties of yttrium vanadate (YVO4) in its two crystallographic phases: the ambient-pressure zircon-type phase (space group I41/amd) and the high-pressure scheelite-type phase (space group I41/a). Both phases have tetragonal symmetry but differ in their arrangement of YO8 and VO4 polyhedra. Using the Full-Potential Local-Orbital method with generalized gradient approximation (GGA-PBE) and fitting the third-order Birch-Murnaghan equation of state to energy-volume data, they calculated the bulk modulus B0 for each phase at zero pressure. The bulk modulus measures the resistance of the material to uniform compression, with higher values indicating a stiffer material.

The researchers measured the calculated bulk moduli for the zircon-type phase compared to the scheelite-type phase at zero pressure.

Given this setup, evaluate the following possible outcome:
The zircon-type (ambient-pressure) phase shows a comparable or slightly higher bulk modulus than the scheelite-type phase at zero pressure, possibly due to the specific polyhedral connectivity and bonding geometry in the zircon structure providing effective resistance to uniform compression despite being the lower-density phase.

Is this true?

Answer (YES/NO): NO